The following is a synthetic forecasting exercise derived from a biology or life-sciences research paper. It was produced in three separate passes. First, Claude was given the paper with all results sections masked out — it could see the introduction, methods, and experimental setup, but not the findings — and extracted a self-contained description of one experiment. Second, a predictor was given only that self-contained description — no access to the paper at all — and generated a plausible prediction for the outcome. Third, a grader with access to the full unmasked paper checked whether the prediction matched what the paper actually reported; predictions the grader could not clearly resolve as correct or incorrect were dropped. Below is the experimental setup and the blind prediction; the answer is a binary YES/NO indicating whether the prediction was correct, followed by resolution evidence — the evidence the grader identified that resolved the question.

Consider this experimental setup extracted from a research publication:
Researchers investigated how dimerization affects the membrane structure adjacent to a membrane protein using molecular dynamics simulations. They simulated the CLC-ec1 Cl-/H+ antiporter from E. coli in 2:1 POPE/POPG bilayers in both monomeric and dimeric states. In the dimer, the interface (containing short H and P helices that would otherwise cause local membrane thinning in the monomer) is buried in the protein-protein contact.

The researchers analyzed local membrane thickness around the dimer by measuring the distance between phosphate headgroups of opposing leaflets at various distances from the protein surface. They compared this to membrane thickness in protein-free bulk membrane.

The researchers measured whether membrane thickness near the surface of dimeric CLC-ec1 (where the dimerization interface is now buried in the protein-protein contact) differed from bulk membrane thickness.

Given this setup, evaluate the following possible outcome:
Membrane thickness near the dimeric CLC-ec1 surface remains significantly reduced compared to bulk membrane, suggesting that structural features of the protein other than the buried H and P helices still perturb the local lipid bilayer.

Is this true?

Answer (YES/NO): NO